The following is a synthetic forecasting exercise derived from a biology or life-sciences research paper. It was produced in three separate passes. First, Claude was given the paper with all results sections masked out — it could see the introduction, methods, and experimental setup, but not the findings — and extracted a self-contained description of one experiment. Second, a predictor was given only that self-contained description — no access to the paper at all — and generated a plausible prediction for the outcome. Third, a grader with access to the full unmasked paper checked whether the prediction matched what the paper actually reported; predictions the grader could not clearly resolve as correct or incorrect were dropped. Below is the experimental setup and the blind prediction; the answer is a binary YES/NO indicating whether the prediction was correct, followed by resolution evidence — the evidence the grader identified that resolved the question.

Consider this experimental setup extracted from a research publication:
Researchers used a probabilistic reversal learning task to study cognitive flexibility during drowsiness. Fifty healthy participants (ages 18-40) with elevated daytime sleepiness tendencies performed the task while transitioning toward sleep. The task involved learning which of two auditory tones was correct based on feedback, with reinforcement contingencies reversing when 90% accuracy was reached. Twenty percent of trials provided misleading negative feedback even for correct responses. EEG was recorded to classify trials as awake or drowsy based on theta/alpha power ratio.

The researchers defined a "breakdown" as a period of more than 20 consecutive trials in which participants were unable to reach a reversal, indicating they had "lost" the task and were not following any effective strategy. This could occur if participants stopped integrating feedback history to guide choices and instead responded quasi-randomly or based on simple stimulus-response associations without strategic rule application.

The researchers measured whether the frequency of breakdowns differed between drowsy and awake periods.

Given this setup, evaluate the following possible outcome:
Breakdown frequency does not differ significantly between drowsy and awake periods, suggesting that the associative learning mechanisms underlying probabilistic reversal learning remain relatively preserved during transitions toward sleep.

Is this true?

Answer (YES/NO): NO